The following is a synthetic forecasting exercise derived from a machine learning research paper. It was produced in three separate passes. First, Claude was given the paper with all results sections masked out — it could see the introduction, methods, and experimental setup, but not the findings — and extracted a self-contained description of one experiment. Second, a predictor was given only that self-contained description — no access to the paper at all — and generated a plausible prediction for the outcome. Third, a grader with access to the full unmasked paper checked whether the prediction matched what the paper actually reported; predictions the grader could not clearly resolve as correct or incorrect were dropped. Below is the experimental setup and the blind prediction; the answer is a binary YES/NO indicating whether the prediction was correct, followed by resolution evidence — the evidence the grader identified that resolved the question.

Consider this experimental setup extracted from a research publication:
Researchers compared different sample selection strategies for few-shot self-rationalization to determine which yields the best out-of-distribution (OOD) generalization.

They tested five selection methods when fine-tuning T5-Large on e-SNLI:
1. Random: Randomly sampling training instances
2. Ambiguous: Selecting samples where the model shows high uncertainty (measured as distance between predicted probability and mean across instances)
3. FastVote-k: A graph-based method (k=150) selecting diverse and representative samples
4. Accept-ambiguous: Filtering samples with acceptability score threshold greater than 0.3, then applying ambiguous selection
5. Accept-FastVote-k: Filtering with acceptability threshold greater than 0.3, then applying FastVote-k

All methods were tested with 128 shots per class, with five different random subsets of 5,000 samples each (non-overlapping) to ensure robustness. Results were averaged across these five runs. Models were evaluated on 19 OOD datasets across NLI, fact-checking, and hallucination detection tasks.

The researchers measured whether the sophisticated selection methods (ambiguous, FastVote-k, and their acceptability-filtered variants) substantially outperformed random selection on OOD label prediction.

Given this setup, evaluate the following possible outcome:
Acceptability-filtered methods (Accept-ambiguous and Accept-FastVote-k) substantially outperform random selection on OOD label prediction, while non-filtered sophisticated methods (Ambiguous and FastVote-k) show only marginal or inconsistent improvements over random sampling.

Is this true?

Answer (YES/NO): NO